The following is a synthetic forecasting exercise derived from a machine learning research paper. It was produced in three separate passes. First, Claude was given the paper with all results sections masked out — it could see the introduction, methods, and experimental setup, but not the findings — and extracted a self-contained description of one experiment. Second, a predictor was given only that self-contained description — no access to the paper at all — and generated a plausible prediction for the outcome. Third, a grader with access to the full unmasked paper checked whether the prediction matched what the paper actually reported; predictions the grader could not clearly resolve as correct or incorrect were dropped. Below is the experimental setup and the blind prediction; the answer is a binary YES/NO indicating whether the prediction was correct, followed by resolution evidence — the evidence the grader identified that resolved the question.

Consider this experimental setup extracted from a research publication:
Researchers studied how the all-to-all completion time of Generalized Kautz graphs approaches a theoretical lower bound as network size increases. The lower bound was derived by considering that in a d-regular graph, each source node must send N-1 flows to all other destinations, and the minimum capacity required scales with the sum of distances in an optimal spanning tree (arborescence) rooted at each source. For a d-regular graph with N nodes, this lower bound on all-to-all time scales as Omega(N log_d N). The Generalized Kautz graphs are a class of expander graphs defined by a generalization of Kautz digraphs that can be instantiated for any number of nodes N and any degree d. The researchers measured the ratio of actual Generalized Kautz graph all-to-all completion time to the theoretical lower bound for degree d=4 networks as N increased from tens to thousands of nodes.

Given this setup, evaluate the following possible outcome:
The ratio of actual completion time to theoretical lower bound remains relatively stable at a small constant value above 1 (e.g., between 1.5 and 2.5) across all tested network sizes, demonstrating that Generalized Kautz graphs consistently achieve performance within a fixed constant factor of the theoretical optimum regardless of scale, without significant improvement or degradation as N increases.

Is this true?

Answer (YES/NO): NO